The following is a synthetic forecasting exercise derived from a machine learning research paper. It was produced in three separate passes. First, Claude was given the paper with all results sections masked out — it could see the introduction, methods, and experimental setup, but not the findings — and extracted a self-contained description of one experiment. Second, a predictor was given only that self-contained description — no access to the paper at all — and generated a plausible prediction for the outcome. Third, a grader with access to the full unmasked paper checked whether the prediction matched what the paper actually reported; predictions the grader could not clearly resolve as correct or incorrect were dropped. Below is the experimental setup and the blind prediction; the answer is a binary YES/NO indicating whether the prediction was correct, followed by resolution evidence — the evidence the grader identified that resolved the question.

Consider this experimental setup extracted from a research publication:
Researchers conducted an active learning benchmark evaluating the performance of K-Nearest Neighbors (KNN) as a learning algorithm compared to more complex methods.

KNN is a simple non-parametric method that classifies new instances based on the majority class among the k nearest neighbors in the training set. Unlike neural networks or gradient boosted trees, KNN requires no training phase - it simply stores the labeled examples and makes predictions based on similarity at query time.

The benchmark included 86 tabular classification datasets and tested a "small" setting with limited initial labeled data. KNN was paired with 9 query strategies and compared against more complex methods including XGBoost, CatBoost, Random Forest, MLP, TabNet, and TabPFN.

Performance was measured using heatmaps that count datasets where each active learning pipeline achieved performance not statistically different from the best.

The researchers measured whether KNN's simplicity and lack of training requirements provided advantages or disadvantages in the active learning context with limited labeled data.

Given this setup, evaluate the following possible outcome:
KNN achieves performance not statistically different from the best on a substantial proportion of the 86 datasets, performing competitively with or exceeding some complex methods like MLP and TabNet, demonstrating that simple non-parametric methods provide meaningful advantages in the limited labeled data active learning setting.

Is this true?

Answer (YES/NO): NO